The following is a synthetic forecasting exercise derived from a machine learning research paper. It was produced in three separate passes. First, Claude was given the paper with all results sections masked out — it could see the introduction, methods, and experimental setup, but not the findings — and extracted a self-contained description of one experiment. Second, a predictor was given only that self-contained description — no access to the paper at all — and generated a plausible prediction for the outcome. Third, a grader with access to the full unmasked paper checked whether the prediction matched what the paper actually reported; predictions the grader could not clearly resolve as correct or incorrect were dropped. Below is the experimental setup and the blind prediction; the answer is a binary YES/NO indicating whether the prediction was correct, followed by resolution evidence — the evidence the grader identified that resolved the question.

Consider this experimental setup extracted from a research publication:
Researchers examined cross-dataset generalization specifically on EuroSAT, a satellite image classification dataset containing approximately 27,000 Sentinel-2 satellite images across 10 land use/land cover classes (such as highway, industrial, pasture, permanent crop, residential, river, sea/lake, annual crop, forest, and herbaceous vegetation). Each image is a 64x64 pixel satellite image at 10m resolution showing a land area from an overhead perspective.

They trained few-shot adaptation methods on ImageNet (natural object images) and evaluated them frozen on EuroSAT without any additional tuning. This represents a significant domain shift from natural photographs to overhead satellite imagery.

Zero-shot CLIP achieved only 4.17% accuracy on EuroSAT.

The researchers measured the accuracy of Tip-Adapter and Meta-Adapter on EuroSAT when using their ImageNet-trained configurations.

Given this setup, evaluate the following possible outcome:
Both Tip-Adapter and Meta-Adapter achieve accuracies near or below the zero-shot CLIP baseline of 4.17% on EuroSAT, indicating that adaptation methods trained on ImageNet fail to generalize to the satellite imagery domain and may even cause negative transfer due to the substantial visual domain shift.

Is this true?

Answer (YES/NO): NO